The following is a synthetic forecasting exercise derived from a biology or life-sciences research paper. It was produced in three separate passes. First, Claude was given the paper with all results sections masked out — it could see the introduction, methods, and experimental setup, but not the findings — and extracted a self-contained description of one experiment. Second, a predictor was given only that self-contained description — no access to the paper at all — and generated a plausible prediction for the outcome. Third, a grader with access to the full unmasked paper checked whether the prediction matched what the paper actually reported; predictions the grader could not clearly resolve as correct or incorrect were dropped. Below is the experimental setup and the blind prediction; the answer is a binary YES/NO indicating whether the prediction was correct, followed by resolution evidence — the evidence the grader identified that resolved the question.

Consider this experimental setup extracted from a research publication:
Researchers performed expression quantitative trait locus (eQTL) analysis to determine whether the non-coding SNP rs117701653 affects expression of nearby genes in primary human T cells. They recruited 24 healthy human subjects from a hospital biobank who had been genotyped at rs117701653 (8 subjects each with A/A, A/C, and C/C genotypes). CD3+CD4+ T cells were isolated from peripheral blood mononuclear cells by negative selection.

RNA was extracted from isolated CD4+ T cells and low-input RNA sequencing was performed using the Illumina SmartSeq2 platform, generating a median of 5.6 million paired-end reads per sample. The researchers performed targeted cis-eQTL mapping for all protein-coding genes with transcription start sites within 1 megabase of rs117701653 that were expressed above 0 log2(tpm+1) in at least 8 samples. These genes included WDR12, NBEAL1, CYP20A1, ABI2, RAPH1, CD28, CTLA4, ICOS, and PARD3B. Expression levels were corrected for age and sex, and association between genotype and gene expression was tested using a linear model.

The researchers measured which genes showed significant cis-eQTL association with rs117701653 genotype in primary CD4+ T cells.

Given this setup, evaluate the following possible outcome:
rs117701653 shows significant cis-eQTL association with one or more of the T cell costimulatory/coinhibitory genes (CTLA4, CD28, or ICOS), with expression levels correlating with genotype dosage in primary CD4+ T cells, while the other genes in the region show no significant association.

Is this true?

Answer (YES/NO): YES